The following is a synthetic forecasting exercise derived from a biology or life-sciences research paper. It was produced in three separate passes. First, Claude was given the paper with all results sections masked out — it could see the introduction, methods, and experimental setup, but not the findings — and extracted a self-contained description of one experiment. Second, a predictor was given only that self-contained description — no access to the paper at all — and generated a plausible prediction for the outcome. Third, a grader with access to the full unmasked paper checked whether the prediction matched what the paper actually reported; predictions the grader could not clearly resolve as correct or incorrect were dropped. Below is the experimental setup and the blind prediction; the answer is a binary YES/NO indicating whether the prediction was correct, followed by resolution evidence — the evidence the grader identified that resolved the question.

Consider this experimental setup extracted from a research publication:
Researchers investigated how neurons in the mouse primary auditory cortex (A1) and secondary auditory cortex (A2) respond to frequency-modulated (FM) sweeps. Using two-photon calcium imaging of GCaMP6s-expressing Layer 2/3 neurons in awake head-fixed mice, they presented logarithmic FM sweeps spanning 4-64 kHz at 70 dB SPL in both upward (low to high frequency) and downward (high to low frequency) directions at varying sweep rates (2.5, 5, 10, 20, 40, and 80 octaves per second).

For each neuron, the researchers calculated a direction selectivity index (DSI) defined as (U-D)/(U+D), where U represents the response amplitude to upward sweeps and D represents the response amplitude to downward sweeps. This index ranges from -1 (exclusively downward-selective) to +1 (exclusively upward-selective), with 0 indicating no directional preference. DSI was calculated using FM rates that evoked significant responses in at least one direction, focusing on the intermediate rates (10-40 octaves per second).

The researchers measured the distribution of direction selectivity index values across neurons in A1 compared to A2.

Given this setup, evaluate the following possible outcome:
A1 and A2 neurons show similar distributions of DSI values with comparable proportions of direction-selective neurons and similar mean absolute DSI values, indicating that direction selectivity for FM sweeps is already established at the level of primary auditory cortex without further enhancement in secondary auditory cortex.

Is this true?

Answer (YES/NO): NO